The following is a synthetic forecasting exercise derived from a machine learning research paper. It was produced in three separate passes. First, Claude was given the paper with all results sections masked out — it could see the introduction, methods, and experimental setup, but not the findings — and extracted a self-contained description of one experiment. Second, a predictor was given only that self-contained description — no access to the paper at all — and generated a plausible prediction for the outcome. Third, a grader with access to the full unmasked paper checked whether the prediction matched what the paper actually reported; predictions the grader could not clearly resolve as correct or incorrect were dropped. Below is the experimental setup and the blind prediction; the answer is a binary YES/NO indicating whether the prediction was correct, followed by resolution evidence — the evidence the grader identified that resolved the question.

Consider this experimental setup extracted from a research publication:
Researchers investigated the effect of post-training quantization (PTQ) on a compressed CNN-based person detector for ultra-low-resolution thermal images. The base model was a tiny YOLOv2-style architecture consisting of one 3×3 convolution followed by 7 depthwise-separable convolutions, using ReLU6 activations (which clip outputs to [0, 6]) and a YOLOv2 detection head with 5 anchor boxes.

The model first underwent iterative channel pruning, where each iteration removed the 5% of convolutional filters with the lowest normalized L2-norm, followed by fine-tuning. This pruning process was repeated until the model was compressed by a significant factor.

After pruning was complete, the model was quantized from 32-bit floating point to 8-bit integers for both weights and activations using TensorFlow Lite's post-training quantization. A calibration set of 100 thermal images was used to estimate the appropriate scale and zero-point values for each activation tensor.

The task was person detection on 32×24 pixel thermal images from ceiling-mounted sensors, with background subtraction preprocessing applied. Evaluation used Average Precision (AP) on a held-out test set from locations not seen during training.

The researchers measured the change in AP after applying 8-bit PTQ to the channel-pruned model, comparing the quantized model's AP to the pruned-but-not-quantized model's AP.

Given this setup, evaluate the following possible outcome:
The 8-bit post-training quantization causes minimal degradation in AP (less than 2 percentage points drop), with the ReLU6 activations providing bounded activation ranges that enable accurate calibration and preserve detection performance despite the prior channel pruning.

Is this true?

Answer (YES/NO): YES